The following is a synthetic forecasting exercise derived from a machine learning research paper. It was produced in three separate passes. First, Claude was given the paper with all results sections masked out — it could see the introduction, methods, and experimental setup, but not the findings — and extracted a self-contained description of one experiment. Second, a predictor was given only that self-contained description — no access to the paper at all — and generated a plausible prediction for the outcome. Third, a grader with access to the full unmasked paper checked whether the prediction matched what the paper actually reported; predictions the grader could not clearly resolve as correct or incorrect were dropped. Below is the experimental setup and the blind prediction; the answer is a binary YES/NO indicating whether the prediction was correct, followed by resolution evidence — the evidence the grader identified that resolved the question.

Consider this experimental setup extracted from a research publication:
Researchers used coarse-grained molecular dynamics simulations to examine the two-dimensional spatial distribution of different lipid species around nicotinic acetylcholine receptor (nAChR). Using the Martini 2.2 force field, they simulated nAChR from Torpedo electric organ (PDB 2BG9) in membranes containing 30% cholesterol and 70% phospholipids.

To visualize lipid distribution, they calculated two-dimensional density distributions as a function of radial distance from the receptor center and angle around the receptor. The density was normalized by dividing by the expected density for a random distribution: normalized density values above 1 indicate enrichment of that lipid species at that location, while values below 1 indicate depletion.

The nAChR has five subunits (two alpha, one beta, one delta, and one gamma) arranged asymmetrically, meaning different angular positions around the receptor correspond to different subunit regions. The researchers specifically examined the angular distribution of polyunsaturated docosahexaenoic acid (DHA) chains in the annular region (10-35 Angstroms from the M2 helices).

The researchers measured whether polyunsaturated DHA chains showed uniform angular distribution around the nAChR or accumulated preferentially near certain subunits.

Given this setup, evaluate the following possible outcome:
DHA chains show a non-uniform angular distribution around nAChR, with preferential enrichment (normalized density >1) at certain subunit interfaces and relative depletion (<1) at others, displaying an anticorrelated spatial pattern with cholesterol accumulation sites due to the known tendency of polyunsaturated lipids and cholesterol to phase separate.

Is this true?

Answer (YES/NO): NO